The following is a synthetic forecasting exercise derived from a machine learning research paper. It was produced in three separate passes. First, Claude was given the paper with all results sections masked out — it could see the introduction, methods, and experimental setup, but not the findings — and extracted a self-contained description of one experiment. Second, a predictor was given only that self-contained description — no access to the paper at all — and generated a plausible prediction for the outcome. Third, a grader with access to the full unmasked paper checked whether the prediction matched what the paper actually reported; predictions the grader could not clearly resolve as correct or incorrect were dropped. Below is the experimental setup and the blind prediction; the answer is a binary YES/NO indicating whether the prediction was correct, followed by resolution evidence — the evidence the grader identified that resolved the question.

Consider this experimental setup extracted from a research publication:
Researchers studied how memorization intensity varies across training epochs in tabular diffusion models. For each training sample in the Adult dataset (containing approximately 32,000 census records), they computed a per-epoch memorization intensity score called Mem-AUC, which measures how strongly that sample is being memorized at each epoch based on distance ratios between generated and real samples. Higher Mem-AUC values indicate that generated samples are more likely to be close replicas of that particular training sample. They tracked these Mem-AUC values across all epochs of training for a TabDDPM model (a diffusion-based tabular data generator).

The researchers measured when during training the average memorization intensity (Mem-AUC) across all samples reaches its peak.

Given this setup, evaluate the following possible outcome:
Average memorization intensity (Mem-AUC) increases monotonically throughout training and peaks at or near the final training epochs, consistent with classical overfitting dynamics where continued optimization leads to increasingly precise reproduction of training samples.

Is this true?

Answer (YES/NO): NO